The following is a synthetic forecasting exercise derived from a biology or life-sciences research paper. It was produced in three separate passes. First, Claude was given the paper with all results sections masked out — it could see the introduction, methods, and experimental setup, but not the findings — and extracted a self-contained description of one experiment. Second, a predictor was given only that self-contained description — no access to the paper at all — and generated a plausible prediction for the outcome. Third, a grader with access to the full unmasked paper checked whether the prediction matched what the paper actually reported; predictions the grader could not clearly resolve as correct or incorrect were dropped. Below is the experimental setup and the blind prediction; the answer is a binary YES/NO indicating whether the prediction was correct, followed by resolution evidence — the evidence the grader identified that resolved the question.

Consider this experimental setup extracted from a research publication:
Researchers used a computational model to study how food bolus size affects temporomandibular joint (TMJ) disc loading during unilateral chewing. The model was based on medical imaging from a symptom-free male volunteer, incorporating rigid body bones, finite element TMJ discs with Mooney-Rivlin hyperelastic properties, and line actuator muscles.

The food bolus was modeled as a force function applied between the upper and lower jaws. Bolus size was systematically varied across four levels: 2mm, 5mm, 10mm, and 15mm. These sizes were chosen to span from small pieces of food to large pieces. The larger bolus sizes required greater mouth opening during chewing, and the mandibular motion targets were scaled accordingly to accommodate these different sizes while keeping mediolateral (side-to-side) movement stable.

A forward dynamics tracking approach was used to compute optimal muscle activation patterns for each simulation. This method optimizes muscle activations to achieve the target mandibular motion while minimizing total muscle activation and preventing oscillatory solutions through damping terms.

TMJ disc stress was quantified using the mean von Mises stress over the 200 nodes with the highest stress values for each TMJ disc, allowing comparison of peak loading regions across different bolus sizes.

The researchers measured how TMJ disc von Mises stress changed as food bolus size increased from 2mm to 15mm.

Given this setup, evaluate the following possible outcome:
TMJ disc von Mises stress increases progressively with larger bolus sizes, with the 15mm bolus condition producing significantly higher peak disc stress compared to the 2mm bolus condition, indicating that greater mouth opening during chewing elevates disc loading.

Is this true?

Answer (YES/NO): YES